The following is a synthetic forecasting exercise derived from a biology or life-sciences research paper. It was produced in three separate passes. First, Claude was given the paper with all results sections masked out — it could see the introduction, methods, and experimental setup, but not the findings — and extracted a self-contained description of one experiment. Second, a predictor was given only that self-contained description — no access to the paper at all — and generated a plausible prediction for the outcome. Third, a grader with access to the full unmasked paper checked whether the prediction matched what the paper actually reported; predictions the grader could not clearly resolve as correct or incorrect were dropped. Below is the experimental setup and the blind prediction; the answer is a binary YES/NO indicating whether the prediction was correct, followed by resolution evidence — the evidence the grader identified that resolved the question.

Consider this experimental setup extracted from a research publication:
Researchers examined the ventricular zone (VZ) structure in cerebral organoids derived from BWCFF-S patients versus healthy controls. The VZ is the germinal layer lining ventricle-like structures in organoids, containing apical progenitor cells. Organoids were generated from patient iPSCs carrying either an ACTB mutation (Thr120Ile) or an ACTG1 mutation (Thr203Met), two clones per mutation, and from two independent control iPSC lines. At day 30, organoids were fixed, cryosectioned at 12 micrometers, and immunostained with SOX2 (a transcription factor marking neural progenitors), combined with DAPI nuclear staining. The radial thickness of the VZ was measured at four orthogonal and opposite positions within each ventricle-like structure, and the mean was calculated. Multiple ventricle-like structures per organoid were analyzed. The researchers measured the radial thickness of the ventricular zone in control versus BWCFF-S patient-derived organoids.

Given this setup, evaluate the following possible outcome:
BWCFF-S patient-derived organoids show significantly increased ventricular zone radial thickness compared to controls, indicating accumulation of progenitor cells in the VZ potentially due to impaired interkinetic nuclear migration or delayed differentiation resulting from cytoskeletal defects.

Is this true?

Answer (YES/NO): NO